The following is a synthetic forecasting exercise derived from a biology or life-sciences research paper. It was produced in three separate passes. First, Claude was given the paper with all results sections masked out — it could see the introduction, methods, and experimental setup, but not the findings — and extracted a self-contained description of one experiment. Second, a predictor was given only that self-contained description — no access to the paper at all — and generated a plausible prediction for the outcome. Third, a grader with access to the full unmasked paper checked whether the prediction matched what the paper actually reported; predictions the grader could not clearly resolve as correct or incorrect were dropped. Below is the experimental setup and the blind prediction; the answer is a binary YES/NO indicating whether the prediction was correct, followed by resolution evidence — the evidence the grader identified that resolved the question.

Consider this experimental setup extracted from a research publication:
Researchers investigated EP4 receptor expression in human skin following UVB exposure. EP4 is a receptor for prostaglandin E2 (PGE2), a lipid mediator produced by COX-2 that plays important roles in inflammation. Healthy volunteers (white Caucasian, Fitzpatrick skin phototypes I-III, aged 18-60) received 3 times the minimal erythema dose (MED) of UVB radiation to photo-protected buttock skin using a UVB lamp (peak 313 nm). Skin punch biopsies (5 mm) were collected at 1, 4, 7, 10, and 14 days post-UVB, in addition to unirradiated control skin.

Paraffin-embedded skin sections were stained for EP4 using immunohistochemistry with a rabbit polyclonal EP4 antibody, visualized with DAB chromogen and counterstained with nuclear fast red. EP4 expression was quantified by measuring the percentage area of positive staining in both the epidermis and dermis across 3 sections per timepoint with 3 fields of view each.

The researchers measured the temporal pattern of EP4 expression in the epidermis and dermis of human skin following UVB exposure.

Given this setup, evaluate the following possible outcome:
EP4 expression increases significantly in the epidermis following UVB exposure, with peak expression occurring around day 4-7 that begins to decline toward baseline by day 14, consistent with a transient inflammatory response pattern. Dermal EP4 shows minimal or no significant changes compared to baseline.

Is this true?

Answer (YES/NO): NO